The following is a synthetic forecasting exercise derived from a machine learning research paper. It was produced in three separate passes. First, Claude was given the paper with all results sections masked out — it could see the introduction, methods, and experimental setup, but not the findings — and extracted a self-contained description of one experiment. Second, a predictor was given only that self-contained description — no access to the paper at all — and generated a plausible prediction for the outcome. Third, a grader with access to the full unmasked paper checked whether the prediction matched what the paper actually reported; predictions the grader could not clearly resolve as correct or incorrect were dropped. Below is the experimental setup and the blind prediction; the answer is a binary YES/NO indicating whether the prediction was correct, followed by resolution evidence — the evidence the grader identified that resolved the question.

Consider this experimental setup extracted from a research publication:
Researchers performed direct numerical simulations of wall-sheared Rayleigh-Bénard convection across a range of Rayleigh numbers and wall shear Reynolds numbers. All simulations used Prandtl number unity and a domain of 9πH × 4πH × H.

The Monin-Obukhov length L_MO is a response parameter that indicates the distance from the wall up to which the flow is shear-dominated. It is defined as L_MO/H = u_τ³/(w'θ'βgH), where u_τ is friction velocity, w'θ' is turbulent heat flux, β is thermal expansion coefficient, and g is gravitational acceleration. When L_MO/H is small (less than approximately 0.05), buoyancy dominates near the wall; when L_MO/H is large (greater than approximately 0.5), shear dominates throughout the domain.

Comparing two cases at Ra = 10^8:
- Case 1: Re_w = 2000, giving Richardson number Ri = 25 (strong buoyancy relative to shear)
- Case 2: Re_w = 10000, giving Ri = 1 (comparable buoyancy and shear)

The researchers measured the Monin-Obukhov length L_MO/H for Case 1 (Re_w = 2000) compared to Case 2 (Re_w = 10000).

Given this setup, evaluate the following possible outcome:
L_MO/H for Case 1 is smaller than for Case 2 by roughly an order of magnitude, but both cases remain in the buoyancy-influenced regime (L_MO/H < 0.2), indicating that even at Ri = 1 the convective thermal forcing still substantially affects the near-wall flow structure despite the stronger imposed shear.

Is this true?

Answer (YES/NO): NO